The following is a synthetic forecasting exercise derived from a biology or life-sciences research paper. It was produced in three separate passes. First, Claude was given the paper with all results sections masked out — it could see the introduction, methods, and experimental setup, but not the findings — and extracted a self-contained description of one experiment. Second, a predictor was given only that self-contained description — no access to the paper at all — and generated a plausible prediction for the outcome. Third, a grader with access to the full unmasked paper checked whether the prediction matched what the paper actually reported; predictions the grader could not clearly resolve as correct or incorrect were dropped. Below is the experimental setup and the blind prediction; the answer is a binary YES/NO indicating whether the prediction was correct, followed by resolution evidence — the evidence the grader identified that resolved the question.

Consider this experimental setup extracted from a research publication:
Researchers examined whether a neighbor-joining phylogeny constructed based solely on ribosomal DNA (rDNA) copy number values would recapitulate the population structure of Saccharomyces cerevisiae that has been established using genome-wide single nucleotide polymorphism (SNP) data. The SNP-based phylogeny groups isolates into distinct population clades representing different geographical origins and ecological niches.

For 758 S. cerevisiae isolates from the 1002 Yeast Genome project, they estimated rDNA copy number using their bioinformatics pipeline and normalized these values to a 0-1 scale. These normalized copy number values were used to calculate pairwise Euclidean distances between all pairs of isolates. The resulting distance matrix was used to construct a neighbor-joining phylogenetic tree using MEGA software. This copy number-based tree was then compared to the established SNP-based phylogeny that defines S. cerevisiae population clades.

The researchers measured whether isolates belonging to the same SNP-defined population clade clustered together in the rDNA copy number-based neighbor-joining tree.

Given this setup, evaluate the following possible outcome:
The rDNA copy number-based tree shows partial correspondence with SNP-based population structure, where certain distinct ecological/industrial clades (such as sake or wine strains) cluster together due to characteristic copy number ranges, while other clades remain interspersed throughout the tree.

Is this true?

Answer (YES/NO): NO